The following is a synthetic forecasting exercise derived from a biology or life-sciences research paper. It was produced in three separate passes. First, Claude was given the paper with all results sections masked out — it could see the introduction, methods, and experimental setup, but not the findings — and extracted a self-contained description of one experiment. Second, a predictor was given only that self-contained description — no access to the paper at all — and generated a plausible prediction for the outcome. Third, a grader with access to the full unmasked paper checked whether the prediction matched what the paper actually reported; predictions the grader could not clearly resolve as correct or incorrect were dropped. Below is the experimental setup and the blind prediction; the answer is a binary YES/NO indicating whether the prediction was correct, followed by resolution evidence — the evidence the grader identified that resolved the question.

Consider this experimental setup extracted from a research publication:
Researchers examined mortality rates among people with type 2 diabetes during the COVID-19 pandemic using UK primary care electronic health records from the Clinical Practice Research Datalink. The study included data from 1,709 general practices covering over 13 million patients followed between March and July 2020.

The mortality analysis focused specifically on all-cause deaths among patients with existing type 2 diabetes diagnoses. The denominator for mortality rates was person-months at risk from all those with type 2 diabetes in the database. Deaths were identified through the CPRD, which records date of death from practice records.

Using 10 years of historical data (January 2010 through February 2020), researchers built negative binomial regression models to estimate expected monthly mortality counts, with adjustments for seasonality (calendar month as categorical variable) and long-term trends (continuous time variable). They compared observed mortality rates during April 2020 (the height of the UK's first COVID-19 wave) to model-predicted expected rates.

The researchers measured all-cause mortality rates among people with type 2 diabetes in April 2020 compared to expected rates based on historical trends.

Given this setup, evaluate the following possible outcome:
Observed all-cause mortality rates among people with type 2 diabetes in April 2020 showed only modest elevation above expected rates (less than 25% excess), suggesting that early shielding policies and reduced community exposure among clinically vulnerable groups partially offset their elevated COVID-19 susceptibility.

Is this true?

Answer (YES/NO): NO